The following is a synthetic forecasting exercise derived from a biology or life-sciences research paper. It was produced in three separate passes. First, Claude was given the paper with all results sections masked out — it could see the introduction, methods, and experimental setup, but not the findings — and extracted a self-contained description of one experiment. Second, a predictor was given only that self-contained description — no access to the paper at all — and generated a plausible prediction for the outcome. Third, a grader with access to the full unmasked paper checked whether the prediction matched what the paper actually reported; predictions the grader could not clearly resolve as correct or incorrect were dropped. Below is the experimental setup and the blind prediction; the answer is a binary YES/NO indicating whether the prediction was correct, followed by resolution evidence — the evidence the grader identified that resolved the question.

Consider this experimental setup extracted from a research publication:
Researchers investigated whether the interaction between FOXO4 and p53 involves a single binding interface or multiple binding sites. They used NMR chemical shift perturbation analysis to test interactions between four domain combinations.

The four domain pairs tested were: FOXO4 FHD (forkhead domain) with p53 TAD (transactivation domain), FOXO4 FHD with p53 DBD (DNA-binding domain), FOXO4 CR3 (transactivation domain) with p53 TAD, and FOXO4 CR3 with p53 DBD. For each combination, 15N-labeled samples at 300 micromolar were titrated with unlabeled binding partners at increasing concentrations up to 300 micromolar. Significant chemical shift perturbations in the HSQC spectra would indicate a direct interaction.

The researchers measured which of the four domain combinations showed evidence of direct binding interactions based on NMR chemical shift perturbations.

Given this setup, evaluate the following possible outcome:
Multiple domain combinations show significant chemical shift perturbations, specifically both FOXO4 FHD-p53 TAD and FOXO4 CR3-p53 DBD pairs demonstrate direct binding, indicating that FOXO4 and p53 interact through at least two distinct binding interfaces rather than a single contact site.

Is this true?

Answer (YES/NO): YES